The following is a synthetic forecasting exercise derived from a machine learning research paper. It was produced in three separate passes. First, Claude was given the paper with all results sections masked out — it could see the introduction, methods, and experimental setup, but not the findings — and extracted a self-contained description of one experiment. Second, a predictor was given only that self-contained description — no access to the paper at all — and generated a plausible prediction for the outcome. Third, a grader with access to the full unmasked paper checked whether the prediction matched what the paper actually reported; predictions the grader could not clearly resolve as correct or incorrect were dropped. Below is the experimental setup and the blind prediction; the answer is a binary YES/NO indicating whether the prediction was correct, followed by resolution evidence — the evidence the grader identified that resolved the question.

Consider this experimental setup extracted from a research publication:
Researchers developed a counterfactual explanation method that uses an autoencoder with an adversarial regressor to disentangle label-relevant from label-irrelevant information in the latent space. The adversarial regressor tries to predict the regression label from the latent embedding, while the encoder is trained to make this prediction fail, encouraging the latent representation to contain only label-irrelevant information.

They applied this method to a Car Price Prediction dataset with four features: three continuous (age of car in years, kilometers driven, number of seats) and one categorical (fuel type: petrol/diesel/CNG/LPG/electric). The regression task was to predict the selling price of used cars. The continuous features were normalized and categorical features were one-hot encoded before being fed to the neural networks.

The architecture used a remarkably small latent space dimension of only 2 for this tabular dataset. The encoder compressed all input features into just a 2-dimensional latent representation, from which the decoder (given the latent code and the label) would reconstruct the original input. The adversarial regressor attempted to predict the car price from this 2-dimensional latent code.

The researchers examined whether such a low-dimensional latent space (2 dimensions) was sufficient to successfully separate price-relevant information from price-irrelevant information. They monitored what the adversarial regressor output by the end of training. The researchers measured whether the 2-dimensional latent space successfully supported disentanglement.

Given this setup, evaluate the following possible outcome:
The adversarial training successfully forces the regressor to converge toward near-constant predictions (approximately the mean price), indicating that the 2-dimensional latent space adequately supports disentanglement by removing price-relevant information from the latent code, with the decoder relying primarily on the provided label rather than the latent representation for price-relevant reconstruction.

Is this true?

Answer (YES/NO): YES